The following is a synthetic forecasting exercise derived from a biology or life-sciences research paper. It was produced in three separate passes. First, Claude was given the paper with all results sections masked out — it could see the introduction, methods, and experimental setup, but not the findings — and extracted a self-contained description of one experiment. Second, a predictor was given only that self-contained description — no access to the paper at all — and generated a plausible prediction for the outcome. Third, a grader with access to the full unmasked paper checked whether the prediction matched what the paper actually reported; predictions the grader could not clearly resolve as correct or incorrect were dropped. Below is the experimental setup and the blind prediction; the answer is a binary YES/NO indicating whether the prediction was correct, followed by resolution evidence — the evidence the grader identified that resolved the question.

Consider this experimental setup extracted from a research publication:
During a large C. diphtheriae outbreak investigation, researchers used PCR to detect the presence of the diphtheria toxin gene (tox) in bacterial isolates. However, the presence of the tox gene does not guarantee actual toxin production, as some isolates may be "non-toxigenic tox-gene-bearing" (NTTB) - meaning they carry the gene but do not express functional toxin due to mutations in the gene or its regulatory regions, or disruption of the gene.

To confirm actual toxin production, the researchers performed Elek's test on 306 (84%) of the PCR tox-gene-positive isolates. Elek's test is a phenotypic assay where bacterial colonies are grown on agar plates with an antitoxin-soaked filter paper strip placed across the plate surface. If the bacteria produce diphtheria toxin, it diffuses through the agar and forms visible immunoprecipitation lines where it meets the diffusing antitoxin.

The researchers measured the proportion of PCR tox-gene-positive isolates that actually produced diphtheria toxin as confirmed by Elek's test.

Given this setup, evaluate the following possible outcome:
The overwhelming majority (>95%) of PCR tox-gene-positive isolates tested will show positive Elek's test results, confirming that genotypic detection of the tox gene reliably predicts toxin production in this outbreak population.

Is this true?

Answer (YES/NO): YES